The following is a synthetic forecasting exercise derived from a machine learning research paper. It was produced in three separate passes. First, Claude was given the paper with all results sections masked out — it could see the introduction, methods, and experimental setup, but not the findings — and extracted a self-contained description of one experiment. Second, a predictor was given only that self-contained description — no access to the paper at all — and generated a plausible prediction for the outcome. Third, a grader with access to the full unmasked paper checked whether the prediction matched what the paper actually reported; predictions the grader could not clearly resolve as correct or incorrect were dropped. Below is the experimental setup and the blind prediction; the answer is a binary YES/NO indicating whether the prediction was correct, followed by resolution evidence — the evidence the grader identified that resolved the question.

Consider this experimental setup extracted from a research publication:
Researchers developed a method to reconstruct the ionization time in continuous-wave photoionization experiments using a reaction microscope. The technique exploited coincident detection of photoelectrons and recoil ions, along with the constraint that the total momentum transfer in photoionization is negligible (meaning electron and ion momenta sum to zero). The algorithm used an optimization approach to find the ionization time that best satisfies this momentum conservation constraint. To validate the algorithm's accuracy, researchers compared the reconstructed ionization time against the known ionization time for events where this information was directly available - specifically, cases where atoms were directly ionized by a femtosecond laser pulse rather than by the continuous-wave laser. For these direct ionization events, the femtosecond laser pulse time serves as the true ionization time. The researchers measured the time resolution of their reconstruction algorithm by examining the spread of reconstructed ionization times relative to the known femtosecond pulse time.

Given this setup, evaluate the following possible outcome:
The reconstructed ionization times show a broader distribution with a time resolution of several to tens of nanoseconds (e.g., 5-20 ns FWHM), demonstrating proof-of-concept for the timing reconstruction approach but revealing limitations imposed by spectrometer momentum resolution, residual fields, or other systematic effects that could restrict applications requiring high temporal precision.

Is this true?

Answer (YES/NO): YES